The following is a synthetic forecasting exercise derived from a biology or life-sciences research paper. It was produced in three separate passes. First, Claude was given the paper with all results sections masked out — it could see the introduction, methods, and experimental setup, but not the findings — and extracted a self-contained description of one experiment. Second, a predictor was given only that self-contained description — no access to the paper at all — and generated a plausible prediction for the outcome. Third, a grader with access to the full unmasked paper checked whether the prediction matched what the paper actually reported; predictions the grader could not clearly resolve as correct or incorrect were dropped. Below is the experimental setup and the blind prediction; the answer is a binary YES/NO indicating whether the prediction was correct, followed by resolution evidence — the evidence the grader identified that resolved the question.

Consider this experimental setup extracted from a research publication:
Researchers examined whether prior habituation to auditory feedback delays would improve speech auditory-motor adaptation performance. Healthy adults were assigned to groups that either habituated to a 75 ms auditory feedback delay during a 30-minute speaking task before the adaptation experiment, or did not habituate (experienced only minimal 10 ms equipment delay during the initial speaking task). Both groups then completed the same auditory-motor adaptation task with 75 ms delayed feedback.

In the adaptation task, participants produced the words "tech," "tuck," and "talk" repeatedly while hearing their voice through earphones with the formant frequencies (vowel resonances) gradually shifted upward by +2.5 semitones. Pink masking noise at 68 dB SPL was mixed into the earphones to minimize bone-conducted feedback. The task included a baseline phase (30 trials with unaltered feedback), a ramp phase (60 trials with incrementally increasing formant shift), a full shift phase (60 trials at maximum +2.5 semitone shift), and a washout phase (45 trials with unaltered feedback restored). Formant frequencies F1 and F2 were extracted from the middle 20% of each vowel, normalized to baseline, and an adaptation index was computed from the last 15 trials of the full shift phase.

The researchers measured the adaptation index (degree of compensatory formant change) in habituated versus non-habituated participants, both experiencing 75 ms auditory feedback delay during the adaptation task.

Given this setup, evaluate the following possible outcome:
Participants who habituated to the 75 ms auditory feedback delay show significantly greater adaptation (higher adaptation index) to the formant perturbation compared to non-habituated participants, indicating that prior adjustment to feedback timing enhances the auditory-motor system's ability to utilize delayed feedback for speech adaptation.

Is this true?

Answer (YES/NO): NO